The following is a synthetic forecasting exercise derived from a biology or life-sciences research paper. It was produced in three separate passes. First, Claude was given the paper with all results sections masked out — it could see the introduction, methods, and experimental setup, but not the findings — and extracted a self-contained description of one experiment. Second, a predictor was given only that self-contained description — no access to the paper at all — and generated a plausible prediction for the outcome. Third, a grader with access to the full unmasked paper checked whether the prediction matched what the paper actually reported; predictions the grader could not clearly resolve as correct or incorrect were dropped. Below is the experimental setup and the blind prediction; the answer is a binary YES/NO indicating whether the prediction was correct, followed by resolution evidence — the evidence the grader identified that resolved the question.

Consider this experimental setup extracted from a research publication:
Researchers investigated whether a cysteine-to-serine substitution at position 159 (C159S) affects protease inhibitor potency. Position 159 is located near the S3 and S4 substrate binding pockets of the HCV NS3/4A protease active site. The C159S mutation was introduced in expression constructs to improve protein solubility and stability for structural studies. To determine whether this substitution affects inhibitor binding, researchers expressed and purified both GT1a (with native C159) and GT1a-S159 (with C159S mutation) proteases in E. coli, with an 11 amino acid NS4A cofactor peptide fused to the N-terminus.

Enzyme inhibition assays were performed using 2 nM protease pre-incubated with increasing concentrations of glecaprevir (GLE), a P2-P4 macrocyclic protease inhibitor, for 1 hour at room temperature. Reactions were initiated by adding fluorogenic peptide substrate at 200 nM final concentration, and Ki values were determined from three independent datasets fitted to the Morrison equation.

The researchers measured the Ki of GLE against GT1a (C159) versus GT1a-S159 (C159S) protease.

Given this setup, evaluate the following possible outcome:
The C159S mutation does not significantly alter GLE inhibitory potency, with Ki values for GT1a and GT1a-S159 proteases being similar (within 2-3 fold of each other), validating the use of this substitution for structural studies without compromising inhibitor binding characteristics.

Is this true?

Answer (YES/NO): YES